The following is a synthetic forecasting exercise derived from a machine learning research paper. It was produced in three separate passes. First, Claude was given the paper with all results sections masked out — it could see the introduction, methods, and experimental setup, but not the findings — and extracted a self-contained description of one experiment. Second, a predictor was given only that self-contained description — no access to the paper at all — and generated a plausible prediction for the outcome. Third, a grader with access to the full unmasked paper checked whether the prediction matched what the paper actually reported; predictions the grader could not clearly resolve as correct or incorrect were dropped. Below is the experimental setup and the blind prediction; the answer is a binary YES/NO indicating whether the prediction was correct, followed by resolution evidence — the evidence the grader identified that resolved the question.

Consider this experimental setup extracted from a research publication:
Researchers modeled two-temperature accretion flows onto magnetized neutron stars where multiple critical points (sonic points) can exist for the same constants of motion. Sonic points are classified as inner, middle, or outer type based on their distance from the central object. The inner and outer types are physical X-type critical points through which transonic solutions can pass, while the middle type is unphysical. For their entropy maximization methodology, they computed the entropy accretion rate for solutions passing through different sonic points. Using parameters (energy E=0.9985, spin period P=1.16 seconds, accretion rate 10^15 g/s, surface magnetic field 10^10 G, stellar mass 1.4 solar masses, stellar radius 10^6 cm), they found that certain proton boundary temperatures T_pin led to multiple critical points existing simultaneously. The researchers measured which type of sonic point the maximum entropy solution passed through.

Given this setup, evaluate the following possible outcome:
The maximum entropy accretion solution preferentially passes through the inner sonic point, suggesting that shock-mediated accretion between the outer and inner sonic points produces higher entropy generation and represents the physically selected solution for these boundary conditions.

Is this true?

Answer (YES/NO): NO